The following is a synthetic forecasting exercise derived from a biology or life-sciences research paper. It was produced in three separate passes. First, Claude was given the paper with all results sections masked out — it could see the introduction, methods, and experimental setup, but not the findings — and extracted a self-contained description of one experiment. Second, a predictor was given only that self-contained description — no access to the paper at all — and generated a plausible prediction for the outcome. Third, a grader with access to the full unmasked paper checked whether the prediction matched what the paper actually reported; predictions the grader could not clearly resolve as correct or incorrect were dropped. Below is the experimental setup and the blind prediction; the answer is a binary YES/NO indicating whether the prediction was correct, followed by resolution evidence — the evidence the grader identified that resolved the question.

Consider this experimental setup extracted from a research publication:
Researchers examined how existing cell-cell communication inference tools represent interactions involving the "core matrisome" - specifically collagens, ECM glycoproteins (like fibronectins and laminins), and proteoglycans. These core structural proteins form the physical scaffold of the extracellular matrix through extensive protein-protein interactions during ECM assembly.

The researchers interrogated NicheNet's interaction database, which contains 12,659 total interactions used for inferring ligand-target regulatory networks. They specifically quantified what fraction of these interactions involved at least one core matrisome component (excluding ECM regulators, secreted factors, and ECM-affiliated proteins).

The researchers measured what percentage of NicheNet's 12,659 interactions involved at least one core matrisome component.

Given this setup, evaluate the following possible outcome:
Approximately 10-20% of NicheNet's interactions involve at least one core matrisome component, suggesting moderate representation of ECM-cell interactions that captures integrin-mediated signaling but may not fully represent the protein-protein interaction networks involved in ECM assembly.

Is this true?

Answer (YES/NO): NO